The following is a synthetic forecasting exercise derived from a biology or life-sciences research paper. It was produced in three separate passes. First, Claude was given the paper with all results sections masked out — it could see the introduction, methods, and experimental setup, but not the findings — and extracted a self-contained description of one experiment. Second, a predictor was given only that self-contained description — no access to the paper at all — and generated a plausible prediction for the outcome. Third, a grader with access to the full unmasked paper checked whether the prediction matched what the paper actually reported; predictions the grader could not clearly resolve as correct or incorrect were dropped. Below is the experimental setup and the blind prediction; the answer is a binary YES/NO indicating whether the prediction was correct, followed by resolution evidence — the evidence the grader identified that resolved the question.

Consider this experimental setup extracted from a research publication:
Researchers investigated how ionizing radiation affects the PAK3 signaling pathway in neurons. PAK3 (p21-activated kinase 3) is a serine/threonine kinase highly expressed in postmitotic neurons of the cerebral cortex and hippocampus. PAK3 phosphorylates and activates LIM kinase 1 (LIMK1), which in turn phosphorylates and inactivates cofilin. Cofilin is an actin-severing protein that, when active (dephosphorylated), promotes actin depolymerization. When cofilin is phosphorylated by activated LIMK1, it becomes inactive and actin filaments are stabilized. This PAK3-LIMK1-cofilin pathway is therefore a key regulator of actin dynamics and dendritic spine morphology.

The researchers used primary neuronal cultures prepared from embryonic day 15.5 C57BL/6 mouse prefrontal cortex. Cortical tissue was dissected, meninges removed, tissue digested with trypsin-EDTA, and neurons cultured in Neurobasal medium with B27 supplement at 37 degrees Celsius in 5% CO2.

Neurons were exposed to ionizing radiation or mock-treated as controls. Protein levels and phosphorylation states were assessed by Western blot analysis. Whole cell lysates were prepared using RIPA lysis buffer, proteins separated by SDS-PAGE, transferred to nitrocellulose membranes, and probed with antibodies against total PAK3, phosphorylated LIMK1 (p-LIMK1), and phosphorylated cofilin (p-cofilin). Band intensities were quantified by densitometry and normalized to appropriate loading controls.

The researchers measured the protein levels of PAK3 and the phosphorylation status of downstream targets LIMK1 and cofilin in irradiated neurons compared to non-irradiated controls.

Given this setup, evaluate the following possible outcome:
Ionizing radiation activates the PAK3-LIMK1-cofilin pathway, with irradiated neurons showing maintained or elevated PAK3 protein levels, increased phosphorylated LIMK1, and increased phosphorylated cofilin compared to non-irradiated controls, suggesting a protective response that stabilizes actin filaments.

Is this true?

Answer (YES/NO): NO